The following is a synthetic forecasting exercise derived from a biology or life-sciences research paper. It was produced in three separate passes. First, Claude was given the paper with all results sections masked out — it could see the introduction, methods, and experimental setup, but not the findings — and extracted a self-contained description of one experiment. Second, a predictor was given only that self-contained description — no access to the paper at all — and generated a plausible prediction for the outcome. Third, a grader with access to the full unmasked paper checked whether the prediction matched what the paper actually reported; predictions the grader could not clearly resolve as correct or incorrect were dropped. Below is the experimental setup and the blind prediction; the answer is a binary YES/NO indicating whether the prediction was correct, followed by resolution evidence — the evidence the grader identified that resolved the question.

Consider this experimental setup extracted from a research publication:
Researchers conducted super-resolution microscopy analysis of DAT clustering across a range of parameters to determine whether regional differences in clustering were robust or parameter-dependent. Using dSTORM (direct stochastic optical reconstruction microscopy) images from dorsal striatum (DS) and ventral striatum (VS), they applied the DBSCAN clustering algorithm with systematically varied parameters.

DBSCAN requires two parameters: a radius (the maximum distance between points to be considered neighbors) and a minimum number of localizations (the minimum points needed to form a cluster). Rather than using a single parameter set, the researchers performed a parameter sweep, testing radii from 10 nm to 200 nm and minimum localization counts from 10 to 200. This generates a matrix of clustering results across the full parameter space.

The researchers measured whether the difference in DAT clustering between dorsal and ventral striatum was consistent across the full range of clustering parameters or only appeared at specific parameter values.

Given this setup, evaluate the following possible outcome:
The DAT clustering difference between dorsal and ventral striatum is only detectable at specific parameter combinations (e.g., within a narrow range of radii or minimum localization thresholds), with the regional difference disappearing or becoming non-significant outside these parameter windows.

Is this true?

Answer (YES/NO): NO